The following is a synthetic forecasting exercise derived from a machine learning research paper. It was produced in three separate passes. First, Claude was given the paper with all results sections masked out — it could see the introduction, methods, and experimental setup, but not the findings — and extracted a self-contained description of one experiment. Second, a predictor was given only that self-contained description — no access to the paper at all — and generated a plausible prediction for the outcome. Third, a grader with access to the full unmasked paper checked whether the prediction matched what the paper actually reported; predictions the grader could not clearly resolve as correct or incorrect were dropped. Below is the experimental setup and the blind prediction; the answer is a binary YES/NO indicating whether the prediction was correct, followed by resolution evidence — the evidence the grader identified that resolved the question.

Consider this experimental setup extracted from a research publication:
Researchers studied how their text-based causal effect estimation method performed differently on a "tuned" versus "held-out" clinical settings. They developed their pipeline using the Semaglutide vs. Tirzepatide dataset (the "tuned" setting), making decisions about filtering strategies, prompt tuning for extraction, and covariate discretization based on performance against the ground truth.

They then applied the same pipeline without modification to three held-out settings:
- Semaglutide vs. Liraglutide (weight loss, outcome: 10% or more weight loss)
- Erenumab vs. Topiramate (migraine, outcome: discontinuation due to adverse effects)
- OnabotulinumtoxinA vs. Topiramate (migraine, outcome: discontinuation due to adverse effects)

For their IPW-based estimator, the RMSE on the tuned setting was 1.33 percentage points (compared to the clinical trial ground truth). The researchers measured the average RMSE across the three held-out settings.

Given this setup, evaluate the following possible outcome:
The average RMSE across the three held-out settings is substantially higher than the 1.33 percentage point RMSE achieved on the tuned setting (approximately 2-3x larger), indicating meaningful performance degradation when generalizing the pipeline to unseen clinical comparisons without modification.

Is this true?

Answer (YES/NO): NO